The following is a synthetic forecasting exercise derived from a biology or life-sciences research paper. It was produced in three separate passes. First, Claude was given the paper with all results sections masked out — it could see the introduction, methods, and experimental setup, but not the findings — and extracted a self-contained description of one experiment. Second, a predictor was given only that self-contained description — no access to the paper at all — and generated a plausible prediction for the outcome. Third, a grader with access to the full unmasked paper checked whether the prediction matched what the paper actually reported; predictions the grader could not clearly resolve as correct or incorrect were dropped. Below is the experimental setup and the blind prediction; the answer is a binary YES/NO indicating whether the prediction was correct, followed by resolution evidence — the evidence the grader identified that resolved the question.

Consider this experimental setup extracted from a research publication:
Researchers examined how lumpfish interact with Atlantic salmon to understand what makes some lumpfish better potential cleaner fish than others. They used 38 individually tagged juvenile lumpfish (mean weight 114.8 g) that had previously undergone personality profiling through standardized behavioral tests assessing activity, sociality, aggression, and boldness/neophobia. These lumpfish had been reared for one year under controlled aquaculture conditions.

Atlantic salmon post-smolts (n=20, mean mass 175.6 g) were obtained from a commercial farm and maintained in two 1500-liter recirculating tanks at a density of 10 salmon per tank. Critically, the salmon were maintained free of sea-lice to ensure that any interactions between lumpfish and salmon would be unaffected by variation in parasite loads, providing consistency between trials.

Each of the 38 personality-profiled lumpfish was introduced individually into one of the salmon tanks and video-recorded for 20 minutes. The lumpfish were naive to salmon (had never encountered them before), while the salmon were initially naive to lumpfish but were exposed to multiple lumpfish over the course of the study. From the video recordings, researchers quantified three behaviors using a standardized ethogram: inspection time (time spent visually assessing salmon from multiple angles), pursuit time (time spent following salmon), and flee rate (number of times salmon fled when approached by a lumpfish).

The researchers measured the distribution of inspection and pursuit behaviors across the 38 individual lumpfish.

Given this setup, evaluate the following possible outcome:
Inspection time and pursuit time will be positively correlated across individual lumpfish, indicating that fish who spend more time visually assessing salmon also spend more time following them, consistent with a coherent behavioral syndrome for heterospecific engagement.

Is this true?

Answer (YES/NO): YES